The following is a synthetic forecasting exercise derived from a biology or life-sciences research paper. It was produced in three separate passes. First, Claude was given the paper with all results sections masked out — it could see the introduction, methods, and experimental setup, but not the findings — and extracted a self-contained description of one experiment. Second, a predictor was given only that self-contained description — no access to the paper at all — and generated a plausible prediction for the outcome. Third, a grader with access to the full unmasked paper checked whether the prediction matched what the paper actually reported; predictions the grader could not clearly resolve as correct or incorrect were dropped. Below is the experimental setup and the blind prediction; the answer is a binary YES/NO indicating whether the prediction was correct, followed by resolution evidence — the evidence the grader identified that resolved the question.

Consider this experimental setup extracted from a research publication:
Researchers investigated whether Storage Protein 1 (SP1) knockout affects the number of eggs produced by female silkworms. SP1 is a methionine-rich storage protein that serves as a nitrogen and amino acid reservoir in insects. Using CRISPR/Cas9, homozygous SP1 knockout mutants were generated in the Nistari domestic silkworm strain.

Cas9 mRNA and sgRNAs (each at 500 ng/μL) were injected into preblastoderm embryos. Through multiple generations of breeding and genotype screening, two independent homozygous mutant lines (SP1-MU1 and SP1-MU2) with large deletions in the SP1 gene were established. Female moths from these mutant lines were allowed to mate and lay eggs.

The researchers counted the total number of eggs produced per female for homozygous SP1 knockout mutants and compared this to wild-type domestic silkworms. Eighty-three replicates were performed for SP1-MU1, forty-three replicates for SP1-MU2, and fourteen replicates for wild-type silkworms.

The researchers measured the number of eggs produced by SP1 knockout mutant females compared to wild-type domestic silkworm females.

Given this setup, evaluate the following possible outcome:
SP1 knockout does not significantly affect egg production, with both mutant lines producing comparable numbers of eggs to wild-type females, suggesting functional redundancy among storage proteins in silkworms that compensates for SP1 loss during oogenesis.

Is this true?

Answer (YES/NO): YES